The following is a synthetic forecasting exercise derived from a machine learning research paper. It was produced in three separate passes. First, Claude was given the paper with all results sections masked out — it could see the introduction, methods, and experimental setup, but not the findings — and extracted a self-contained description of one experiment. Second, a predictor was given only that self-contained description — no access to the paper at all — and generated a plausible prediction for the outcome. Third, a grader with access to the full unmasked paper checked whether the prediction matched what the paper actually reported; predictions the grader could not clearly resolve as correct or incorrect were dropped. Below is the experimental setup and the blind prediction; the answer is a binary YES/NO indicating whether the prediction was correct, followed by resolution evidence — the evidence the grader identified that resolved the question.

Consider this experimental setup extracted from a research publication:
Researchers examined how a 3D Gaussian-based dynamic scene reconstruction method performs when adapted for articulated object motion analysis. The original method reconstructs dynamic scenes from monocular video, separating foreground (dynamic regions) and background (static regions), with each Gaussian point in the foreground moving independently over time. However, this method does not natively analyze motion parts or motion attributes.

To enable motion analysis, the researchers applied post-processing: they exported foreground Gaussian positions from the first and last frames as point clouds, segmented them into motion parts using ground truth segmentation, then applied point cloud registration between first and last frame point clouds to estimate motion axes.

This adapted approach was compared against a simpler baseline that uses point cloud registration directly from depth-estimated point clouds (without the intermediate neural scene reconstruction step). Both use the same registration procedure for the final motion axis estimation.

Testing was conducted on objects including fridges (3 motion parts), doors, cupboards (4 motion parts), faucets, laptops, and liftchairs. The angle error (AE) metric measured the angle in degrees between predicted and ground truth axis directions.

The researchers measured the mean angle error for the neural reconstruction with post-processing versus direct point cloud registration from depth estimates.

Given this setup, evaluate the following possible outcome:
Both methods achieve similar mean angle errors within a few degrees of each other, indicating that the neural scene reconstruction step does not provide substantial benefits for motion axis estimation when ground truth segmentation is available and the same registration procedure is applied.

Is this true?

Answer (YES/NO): YES